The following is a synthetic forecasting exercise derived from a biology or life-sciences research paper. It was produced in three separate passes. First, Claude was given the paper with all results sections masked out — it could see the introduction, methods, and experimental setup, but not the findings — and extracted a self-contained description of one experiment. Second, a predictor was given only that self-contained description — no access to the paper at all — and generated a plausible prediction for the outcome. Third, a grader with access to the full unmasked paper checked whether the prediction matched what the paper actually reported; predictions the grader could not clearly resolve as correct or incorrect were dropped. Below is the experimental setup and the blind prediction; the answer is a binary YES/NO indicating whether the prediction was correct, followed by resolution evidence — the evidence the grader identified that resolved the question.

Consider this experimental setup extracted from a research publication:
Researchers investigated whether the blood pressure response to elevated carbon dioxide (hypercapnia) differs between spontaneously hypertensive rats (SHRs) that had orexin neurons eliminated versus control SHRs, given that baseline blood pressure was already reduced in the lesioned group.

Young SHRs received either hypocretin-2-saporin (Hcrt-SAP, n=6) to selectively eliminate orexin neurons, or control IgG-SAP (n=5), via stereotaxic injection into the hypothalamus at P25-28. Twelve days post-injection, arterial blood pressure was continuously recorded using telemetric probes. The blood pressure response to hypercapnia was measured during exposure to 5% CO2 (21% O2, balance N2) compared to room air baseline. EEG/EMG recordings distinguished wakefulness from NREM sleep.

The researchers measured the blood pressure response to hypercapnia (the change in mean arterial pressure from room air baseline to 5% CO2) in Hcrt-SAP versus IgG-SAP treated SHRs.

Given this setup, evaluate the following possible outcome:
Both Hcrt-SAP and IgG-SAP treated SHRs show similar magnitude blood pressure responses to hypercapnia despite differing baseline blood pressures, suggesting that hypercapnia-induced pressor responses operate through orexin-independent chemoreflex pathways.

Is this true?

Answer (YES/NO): YES